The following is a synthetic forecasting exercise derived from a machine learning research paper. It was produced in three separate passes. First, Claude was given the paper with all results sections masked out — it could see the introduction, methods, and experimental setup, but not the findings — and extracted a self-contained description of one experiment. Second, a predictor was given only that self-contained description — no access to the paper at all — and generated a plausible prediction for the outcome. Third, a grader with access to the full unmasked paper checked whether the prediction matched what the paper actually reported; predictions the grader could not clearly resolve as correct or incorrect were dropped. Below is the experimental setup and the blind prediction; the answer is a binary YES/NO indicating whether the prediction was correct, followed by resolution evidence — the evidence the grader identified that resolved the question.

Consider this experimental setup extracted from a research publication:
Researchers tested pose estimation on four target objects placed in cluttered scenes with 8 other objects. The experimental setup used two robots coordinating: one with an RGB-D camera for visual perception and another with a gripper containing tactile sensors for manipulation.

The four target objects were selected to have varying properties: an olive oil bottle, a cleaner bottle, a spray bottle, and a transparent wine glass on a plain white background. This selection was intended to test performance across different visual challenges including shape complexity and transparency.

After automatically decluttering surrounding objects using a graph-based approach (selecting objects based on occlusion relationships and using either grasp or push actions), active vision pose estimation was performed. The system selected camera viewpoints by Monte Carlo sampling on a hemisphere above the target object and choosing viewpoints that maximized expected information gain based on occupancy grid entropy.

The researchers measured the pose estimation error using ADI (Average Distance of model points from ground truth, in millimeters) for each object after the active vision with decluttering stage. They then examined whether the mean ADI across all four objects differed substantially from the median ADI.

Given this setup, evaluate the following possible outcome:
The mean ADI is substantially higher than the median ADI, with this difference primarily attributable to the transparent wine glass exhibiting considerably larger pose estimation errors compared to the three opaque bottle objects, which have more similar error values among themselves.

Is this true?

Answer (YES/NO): YES